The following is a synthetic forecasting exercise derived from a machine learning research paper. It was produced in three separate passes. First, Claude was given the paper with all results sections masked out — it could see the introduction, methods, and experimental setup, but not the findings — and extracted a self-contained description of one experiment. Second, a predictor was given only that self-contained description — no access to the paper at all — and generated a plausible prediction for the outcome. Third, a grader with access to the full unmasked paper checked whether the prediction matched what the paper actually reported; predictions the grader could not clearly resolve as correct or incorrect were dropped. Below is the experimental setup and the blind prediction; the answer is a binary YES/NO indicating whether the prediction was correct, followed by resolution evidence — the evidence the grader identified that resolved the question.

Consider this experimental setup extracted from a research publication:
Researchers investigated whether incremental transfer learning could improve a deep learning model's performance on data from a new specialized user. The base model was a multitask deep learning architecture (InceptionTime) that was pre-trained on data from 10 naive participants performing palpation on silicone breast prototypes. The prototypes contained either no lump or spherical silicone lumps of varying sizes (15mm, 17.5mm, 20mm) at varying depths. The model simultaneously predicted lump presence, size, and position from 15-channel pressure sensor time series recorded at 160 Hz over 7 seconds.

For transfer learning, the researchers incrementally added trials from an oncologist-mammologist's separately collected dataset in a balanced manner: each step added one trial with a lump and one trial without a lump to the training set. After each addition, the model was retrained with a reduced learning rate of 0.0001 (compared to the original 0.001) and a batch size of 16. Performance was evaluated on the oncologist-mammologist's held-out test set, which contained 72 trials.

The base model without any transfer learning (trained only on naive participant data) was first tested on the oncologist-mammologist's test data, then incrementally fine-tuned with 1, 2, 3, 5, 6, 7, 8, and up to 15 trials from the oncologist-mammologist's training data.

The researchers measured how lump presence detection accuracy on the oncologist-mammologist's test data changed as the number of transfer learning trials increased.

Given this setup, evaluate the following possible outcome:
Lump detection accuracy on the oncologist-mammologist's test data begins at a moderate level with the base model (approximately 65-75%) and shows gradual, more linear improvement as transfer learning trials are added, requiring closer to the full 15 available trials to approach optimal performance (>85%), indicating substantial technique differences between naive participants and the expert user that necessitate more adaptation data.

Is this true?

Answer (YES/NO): NO